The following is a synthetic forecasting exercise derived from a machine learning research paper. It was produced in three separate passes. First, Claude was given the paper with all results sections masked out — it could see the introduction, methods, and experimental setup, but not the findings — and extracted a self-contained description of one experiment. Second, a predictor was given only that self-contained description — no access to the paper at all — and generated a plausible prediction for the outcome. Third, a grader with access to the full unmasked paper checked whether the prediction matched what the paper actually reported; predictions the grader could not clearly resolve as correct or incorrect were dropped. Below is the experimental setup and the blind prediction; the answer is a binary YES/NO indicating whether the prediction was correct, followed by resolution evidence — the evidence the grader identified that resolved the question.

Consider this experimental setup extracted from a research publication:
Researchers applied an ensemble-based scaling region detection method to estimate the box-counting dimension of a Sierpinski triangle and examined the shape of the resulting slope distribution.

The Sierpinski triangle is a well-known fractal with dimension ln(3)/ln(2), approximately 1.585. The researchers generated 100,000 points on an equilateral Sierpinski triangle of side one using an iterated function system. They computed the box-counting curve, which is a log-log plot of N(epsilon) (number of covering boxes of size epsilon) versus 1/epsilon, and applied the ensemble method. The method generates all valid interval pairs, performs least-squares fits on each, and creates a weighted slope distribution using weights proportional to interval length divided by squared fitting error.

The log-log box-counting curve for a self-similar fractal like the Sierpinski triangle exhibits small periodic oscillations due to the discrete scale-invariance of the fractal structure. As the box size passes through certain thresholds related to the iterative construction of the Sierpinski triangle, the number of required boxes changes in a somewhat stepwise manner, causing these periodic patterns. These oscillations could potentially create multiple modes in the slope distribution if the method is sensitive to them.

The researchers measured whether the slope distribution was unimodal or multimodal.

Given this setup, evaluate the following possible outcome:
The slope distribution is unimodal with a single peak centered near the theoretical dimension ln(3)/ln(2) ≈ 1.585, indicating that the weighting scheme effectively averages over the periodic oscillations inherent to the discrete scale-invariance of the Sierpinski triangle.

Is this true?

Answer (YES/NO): YES